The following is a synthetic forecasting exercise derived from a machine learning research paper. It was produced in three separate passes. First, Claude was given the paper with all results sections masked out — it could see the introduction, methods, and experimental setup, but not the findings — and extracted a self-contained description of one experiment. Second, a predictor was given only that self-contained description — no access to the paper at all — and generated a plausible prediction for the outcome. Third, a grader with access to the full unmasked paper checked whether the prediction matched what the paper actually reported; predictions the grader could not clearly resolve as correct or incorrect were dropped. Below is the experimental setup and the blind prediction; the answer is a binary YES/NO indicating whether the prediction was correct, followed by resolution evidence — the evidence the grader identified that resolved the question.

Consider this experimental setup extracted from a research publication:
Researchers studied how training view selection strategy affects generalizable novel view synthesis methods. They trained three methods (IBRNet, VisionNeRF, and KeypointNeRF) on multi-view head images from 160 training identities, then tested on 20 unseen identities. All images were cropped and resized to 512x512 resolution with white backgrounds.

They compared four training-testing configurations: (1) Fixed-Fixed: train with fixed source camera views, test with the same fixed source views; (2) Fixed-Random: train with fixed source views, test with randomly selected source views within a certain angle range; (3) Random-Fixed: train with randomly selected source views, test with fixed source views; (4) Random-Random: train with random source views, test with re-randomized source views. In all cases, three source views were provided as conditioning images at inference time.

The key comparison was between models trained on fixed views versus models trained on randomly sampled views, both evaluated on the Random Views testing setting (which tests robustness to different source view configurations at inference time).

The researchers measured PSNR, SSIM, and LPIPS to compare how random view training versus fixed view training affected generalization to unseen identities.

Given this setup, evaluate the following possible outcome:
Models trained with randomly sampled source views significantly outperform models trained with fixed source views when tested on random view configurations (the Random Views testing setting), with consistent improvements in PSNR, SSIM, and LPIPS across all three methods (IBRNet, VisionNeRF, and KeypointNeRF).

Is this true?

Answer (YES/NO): NO